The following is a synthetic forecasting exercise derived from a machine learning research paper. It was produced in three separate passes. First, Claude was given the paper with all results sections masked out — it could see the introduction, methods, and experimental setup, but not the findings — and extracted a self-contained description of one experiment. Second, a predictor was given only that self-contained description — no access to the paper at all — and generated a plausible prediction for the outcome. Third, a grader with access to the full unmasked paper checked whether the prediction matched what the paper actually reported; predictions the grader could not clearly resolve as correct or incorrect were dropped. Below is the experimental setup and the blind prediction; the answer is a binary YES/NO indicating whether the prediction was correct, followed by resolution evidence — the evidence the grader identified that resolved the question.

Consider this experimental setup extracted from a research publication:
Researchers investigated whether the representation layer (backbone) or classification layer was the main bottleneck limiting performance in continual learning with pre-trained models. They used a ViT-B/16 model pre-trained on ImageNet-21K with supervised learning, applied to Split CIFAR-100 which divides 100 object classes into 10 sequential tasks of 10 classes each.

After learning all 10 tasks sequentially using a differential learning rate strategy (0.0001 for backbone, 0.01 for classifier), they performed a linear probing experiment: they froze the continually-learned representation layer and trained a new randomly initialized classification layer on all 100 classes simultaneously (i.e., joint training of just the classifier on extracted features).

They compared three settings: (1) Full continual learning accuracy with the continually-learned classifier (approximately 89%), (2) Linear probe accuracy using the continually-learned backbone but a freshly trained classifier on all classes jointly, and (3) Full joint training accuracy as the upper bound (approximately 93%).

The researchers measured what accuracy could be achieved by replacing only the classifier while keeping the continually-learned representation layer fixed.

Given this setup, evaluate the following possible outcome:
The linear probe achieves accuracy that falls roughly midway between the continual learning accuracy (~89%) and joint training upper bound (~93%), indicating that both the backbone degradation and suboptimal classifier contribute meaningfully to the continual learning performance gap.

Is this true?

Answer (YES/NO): NO